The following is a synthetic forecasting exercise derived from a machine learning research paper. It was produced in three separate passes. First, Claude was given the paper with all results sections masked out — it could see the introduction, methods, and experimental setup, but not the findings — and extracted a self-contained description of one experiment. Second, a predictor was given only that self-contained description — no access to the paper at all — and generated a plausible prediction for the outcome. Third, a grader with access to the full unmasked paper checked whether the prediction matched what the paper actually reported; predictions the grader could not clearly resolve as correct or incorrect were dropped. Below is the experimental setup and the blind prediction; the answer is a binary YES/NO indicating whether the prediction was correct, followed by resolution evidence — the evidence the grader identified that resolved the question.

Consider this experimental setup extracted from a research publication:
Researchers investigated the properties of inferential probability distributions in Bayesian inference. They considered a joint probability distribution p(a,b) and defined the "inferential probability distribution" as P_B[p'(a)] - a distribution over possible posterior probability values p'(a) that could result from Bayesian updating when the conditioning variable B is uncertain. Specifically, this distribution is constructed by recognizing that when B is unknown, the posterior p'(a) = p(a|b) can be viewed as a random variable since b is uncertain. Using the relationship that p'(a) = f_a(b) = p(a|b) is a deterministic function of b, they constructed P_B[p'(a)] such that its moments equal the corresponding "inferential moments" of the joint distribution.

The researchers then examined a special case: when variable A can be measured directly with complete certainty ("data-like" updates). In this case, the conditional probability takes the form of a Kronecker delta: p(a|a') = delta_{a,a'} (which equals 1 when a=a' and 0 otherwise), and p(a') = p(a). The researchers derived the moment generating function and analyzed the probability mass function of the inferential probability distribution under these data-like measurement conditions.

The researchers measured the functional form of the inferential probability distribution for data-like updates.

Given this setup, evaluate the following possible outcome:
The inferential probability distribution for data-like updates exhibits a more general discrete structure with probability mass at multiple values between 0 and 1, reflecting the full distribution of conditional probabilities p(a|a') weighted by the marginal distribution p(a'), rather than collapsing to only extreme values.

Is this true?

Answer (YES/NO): NO